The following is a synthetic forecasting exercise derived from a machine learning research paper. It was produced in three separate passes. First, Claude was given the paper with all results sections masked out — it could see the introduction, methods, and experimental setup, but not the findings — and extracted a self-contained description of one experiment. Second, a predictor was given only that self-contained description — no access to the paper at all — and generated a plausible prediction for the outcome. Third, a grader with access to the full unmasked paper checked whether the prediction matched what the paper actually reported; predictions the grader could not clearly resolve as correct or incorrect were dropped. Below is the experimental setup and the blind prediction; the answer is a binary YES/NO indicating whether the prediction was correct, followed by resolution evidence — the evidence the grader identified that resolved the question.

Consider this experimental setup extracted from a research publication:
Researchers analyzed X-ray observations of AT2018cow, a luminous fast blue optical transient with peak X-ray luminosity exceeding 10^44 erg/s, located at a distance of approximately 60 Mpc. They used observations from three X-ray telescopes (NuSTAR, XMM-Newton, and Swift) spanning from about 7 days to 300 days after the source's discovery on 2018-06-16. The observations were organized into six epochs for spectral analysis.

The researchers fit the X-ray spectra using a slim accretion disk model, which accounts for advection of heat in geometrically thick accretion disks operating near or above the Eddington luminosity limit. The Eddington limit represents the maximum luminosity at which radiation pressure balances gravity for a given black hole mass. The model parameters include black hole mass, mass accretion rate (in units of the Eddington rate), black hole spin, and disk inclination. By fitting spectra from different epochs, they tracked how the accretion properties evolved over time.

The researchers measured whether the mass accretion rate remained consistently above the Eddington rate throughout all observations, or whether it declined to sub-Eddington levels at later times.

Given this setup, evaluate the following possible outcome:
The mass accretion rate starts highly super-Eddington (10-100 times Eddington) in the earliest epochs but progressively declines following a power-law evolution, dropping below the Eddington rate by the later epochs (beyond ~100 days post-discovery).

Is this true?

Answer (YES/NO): NO